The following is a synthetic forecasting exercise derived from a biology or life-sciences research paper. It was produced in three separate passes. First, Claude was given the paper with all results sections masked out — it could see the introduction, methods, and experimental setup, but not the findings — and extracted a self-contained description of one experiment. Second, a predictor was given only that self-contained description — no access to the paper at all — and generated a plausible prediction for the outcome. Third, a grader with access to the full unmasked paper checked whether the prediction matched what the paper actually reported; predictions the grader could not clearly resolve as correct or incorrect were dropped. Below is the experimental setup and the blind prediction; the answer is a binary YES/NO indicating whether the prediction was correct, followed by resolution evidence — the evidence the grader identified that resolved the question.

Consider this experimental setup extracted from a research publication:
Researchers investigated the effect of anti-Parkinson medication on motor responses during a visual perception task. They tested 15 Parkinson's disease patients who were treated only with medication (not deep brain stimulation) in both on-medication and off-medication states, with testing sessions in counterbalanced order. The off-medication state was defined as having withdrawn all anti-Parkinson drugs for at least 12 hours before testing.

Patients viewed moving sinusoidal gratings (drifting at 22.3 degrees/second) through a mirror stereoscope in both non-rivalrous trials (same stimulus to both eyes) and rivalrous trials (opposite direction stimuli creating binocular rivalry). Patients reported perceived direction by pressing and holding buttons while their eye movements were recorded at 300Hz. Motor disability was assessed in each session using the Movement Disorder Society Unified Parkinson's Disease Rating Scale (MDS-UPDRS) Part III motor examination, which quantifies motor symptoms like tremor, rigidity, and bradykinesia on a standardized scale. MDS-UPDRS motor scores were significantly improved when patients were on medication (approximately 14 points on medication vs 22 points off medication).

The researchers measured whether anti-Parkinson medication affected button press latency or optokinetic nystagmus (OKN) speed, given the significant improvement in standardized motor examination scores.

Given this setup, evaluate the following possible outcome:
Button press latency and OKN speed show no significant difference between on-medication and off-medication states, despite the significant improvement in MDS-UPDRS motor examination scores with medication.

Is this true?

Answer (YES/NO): YES